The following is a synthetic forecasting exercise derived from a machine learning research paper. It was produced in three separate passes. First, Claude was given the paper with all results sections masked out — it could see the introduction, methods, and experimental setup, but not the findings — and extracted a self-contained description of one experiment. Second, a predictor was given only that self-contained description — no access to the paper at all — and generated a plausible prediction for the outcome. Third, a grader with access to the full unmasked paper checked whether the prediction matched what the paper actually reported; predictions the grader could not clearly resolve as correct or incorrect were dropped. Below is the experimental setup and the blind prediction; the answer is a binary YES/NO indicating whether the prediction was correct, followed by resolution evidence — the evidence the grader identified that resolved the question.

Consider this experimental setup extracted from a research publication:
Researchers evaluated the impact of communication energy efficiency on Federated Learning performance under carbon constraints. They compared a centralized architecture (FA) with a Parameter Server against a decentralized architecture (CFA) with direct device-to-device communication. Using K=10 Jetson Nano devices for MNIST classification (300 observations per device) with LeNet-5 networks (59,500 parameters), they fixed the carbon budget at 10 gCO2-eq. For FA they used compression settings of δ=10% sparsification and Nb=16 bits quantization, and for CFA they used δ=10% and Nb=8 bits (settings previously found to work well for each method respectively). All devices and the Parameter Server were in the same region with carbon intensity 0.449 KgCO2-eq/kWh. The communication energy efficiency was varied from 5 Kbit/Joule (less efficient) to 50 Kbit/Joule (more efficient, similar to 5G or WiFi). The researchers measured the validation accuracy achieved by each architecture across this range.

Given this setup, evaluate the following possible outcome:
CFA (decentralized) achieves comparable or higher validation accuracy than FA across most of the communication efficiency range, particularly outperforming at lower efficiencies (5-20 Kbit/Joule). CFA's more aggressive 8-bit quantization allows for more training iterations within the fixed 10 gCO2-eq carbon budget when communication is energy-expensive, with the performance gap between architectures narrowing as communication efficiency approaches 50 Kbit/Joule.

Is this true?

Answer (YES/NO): NO